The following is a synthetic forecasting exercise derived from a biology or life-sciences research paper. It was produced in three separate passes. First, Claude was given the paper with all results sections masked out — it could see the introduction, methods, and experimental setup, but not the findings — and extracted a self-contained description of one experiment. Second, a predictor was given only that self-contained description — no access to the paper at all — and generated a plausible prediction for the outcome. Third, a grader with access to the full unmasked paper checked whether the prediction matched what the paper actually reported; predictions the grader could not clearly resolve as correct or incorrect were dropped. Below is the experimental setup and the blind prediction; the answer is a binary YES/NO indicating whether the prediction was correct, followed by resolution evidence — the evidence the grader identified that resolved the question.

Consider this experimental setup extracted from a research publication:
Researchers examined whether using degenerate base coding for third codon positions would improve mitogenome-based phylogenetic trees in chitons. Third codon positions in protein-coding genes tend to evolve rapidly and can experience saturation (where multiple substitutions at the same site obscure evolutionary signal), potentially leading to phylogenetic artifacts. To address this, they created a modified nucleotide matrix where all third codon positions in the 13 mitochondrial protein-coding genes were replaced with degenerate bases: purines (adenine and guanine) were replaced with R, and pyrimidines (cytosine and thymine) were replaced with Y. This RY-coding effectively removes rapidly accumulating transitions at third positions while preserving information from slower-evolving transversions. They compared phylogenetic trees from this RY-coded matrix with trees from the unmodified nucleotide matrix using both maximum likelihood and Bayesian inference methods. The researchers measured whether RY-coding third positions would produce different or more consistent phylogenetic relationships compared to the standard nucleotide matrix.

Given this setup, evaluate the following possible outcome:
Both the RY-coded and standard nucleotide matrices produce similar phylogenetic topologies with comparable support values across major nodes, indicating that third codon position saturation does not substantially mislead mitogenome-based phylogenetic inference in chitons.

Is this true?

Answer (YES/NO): NO